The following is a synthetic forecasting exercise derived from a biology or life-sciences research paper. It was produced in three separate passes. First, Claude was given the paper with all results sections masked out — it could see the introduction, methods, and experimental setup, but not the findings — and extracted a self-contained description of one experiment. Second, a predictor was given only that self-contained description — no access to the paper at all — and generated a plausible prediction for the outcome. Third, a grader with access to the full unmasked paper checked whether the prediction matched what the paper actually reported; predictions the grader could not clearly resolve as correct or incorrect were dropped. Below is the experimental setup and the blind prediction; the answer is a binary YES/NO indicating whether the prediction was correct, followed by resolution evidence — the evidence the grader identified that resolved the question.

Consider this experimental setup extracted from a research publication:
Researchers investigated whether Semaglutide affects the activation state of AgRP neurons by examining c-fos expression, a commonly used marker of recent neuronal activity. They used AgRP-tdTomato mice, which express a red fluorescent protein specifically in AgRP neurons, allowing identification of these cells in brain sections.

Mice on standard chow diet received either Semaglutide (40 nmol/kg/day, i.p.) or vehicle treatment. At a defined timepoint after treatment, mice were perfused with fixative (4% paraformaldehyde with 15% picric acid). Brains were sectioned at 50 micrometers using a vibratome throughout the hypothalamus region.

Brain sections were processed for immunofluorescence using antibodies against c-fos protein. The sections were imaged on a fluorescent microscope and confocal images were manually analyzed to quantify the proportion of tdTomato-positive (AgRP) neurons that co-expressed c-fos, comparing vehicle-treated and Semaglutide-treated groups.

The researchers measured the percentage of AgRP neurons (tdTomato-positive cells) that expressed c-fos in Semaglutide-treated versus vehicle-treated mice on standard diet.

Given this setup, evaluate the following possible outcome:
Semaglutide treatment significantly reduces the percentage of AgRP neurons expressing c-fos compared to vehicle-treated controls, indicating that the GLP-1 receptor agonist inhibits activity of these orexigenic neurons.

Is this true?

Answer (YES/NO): NO